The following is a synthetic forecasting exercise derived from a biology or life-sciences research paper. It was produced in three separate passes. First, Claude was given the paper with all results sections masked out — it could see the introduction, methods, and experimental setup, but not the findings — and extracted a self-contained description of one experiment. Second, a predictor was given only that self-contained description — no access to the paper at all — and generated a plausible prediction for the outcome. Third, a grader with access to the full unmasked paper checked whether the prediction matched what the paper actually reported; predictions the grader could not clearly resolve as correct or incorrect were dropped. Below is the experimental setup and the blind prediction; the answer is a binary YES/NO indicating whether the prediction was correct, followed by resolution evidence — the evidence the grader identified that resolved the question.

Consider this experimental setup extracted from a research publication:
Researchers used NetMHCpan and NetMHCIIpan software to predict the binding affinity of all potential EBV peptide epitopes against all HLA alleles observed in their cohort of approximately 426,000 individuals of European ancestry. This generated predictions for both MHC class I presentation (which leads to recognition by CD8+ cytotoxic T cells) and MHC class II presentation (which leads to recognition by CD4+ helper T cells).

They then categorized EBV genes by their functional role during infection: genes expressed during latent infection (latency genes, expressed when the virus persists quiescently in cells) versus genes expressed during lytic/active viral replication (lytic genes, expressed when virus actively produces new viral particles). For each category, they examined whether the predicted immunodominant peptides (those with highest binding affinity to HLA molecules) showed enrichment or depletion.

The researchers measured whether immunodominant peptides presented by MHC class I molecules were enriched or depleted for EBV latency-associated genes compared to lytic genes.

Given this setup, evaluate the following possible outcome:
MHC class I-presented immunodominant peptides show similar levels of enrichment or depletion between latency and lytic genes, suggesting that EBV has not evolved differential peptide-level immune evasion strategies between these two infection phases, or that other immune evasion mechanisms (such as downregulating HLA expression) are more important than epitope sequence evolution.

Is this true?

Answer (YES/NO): NO